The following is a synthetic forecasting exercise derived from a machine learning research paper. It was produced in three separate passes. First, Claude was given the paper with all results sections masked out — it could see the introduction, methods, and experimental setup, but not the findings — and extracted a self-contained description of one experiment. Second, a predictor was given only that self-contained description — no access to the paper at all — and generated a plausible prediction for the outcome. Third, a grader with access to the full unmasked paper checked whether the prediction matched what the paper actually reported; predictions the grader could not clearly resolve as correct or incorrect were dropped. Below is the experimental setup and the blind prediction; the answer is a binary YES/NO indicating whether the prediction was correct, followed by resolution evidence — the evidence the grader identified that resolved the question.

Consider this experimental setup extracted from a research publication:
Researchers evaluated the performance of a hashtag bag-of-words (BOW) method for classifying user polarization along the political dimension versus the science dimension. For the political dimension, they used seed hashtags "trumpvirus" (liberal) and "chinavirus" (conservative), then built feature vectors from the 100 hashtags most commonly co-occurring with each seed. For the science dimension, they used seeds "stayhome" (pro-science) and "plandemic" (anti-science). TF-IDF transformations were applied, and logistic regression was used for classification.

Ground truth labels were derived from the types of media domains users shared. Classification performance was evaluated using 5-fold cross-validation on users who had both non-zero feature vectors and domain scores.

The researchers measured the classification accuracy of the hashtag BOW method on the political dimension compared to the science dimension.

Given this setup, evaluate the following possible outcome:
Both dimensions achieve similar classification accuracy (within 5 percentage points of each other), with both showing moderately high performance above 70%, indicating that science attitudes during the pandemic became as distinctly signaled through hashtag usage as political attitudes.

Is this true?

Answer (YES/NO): NO